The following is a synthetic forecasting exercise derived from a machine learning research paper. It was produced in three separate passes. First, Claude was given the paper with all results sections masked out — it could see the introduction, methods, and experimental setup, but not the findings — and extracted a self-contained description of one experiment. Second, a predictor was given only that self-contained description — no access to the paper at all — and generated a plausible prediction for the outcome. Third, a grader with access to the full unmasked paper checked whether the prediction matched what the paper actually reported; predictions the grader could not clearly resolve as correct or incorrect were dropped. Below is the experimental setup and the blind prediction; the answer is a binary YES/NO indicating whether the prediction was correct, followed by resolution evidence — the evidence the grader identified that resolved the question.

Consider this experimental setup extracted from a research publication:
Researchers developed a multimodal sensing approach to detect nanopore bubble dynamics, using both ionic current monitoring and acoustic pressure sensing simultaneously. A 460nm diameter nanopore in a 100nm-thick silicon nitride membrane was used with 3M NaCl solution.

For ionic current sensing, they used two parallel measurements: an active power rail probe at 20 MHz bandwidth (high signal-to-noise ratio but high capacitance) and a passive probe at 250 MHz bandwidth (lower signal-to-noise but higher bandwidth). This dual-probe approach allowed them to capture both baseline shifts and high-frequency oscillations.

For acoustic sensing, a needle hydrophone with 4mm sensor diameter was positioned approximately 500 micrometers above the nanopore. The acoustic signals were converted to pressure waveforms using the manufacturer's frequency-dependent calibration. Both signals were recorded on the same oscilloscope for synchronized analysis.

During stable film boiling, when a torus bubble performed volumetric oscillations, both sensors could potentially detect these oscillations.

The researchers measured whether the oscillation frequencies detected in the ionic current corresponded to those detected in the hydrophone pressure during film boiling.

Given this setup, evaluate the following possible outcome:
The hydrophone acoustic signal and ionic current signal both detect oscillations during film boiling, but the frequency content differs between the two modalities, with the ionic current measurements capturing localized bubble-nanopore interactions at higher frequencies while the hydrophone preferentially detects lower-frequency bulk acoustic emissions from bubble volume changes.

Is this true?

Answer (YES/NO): NO